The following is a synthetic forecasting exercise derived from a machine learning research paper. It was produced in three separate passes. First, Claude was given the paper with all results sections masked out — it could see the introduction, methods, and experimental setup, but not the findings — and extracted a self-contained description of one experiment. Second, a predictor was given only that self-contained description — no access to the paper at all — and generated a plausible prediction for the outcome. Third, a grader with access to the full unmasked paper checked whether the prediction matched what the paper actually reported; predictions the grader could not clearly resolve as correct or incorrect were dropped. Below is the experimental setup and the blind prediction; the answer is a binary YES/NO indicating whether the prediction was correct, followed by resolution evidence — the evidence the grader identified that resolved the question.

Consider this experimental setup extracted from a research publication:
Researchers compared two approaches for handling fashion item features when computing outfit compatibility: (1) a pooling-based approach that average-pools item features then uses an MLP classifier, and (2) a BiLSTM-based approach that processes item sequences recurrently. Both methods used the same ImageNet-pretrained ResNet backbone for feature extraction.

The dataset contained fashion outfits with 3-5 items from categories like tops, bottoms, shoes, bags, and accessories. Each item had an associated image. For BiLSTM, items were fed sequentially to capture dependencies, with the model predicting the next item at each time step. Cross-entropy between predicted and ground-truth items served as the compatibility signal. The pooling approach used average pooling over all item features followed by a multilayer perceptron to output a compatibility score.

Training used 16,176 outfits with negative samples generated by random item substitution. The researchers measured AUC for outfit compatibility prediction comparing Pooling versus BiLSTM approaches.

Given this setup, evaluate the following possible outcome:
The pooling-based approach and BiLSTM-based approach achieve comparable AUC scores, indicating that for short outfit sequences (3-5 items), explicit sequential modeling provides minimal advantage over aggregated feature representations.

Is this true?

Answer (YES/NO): NO